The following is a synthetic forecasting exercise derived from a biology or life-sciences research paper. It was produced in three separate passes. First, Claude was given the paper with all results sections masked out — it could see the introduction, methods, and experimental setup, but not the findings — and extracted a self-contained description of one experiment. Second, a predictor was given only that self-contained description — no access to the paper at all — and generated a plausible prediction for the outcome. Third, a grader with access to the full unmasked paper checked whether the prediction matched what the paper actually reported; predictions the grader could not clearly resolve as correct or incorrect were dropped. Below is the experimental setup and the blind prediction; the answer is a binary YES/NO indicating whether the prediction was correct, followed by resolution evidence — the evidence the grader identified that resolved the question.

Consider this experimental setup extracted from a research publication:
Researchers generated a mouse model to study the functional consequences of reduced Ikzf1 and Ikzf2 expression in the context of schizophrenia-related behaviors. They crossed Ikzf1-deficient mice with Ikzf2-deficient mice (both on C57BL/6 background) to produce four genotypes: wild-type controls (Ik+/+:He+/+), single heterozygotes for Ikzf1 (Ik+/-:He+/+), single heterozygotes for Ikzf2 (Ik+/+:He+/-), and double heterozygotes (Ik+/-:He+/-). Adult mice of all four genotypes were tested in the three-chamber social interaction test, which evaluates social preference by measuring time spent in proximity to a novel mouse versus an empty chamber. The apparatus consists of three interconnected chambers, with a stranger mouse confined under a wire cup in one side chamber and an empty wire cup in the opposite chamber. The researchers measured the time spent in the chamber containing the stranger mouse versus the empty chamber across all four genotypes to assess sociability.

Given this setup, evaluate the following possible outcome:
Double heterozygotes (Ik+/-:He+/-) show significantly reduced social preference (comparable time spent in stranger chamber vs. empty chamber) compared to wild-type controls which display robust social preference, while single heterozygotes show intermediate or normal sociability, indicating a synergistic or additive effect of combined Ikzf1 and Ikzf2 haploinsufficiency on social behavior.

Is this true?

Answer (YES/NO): YES